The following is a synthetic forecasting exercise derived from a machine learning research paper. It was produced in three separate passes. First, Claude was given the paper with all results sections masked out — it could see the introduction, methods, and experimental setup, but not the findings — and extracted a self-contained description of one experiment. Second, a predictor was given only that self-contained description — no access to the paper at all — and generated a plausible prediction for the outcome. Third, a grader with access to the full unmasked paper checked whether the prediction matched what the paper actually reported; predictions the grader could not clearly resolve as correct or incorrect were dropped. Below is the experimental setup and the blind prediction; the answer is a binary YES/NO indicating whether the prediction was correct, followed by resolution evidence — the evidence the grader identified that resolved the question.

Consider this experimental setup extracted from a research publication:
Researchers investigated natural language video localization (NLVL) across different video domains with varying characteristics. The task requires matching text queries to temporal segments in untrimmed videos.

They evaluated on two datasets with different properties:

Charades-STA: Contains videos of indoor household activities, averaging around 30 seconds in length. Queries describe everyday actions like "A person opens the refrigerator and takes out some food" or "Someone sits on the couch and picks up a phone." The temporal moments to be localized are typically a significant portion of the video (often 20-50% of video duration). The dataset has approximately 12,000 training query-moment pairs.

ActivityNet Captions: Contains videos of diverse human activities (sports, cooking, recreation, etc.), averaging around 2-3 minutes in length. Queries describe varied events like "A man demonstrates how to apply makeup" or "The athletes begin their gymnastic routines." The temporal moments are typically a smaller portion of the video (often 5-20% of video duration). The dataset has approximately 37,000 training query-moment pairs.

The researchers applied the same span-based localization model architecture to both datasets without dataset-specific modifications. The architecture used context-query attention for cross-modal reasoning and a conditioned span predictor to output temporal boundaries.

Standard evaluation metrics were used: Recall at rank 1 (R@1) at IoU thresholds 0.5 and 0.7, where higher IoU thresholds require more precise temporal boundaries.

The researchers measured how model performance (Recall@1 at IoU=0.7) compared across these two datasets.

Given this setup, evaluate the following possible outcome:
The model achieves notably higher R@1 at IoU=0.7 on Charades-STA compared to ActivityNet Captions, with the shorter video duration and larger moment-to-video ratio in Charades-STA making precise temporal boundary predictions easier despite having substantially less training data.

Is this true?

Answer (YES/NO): NO